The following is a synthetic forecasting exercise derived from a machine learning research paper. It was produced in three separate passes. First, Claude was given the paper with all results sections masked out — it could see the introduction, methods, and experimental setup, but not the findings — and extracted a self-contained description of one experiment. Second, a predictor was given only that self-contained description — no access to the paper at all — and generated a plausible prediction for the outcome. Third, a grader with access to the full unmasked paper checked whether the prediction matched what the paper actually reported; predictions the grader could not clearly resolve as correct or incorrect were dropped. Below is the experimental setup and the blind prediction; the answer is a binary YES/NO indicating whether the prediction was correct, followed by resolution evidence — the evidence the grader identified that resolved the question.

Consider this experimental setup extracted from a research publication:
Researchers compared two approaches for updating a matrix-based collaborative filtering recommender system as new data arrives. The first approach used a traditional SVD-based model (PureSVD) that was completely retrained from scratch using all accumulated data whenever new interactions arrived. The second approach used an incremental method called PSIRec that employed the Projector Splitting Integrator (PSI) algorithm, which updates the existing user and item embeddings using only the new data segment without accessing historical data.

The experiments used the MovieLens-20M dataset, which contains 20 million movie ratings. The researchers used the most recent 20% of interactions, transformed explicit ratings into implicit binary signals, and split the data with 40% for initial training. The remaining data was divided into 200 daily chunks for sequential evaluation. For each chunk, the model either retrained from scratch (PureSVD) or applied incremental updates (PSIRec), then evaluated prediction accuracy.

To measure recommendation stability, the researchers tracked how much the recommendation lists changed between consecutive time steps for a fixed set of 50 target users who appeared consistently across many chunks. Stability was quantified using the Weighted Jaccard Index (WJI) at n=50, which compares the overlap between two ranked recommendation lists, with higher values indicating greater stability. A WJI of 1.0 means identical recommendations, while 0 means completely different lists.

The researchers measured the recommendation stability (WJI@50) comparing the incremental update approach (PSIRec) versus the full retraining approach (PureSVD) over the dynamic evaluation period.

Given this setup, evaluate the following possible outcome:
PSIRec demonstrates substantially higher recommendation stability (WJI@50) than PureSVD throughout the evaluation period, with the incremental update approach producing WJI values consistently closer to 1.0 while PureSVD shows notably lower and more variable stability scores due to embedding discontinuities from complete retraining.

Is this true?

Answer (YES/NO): NO